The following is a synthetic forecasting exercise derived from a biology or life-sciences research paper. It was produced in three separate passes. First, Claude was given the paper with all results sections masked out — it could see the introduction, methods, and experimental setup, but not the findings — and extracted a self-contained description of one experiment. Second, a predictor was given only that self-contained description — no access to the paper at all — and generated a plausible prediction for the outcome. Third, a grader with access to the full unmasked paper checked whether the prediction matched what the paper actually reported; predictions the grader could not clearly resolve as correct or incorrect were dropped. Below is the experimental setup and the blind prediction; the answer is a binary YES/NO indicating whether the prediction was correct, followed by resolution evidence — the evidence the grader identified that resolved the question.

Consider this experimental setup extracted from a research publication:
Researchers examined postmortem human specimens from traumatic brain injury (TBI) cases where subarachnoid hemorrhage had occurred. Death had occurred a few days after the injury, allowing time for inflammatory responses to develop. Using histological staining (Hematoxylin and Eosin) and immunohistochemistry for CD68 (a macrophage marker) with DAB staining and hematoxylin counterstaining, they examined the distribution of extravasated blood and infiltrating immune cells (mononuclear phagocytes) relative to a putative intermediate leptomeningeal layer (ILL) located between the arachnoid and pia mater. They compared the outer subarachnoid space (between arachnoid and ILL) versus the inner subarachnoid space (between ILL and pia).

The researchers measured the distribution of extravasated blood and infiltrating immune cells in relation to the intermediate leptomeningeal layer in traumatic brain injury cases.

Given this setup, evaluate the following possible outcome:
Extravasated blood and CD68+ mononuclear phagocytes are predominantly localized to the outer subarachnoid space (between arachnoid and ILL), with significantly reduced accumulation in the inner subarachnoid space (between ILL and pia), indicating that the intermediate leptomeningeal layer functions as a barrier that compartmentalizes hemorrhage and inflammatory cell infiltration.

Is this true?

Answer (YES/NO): YES